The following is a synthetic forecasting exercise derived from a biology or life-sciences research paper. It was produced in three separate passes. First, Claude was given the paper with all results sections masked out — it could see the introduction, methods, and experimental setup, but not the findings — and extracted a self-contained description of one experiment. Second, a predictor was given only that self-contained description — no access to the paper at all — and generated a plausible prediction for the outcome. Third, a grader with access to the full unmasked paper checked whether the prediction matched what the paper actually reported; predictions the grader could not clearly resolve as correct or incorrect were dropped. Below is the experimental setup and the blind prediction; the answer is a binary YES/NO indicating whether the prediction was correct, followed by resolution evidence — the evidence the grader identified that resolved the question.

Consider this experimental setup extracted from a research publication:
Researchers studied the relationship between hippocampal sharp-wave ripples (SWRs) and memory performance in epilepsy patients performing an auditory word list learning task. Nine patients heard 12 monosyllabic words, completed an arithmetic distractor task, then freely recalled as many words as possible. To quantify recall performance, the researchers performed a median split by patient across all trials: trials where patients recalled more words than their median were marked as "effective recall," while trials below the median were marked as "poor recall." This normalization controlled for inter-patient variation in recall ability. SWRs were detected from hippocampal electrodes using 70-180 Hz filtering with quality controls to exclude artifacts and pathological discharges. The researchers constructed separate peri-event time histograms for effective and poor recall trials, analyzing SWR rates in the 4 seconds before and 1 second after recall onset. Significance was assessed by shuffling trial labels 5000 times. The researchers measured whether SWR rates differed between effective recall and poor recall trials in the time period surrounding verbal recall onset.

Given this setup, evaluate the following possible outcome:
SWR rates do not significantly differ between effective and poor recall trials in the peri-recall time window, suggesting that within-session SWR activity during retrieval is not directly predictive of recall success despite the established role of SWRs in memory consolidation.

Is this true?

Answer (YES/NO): NO